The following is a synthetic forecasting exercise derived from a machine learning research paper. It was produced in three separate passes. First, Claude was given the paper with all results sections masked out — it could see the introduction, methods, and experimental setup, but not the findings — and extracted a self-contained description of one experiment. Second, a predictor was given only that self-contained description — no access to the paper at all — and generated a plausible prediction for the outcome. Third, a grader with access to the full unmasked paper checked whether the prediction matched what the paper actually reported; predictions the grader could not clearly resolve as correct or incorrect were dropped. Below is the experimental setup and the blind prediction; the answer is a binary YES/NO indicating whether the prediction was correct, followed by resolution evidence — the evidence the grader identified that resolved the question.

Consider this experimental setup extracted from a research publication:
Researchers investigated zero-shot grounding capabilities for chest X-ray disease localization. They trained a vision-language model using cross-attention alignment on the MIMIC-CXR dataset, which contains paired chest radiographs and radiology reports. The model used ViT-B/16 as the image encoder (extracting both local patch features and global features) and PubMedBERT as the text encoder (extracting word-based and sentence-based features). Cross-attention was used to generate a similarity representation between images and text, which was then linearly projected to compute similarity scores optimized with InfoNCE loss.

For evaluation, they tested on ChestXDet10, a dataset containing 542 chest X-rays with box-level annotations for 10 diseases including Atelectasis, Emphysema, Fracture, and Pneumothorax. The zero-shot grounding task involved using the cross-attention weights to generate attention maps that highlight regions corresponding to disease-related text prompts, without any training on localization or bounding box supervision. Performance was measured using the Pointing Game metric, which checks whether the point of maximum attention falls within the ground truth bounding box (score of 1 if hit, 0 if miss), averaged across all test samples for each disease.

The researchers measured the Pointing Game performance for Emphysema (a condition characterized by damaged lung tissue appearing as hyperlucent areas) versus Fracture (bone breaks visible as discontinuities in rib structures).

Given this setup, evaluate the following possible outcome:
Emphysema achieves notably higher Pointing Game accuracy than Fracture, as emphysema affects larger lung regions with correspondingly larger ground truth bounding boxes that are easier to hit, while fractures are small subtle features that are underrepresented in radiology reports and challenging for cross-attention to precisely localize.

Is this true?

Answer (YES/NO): YES